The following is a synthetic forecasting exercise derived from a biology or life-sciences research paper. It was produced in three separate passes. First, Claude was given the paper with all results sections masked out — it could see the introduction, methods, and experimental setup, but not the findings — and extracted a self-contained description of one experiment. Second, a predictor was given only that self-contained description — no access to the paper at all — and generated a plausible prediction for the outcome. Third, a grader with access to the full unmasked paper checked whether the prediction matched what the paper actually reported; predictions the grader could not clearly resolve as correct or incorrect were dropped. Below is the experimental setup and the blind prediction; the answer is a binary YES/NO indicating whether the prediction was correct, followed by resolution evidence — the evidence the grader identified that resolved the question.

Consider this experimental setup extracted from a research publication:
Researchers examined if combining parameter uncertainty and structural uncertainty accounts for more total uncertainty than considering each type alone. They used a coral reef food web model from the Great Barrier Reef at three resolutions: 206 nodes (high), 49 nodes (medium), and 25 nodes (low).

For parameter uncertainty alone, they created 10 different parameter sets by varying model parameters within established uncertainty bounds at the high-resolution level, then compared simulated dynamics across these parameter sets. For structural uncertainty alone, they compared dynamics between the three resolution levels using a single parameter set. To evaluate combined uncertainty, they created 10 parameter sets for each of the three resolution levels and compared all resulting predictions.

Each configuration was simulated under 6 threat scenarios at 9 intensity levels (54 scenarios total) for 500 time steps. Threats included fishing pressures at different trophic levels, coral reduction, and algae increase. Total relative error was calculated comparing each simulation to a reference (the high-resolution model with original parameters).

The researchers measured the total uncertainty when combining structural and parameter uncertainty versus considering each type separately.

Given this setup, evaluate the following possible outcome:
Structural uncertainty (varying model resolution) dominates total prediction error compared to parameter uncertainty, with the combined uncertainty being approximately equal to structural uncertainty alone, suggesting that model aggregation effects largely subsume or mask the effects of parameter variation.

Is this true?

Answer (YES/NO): NO